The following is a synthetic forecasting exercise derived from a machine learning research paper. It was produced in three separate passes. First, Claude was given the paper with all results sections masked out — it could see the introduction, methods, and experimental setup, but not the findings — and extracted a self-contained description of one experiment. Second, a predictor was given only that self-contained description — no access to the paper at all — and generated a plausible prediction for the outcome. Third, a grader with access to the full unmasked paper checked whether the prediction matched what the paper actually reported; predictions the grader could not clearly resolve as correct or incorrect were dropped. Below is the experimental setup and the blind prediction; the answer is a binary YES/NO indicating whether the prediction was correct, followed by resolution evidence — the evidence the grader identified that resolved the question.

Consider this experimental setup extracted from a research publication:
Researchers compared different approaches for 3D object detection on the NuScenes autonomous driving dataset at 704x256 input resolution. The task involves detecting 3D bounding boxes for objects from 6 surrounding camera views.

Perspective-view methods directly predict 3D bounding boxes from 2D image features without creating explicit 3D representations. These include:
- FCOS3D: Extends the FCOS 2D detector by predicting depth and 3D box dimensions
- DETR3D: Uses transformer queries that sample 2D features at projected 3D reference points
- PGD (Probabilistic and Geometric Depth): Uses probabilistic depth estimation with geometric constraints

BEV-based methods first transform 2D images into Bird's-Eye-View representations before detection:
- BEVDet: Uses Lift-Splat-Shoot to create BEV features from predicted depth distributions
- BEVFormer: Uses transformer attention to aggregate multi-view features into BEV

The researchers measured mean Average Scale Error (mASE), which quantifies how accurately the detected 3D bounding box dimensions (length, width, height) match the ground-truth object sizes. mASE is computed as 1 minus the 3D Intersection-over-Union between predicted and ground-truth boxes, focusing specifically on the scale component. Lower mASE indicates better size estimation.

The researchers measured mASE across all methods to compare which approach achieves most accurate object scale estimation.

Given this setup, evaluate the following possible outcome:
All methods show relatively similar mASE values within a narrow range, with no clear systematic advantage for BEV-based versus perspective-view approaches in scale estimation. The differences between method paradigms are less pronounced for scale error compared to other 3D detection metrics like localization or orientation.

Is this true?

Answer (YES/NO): YES